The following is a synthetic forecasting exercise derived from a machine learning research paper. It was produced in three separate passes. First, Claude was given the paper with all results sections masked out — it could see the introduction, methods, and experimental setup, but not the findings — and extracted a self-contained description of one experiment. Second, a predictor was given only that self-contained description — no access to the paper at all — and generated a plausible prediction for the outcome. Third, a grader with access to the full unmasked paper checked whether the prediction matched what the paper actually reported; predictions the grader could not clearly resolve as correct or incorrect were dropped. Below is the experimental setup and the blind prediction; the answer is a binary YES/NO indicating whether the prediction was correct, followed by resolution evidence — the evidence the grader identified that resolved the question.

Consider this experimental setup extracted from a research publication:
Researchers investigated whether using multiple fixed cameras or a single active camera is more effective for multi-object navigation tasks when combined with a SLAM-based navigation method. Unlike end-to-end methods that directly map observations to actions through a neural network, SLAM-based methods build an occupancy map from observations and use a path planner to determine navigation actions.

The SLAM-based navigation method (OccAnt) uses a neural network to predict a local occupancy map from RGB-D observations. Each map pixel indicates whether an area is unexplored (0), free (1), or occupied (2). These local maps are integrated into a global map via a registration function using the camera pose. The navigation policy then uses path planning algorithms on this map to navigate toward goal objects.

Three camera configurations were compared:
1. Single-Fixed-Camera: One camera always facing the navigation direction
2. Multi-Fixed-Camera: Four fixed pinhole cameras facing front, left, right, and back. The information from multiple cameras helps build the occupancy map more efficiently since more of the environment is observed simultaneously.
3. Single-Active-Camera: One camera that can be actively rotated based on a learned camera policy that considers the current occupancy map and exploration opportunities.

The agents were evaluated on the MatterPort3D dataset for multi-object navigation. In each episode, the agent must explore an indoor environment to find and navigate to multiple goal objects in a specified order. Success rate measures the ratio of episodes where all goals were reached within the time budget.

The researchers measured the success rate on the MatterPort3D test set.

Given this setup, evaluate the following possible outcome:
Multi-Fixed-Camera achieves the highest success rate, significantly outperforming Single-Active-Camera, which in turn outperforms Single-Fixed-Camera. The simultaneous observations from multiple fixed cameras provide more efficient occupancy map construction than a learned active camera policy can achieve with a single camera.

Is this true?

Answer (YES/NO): NO